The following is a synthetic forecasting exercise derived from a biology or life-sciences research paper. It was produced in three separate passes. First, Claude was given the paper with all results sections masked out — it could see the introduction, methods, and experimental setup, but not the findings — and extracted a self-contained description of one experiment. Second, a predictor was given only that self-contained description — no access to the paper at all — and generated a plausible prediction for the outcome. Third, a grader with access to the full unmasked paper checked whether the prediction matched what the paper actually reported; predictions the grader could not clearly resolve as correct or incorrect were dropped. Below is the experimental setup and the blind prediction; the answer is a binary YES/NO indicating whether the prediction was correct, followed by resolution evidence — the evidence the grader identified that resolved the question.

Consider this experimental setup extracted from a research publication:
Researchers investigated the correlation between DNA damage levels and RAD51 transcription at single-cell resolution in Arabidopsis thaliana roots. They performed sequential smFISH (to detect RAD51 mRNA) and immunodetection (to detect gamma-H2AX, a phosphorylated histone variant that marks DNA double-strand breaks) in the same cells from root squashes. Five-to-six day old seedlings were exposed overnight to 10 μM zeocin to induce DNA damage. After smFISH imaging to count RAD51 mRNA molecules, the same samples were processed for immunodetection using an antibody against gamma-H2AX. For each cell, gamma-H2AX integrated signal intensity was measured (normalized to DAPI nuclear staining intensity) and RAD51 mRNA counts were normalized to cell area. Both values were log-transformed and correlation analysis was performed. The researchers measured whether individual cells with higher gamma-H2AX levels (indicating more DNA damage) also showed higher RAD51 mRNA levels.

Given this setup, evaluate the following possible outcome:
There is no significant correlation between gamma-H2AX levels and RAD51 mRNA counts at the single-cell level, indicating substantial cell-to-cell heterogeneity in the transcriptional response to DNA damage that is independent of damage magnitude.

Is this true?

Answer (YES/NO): NO